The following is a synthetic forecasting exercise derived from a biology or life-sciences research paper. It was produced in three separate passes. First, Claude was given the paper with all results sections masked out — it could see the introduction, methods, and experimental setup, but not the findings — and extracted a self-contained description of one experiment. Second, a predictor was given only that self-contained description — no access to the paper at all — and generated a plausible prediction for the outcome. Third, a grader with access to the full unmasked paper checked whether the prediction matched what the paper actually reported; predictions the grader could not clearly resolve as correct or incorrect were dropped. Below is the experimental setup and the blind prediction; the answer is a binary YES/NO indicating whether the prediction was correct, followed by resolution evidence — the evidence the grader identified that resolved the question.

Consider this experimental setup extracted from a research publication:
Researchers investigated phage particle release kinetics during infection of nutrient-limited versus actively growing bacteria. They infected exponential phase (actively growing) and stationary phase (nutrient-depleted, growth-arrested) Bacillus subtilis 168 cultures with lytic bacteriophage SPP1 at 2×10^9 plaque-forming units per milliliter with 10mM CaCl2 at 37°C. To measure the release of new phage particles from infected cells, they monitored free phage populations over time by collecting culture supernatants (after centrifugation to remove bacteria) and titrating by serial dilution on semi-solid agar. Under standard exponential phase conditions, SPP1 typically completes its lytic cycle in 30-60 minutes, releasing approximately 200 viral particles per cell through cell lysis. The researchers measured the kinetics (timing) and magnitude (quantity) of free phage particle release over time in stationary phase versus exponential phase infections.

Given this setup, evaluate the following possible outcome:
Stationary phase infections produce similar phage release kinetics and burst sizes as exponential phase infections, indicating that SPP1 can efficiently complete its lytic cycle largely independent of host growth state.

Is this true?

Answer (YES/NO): NO